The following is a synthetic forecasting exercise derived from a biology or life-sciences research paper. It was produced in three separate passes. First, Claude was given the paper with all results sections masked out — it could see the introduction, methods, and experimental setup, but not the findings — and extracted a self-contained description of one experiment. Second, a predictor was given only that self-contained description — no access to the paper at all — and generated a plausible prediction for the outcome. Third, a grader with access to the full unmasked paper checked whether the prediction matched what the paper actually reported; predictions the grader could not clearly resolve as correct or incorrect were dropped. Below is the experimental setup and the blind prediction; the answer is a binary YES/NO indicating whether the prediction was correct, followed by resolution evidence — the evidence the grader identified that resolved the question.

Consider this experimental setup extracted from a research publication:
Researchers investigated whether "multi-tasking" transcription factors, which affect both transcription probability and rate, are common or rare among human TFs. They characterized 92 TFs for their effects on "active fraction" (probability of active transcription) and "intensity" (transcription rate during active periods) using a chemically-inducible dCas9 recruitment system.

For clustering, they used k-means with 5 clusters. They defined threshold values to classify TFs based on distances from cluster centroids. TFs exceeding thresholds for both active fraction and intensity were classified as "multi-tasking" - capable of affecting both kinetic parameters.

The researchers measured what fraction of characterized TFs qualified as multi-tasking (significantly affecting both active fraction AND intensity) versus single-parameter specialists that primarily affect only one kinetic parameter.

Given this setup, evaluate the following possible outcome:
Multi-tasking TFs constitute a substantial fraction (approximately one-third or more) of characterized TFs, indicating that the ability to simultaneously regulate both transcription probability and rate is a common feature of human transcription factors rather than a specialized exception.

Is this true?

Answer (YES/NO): NO